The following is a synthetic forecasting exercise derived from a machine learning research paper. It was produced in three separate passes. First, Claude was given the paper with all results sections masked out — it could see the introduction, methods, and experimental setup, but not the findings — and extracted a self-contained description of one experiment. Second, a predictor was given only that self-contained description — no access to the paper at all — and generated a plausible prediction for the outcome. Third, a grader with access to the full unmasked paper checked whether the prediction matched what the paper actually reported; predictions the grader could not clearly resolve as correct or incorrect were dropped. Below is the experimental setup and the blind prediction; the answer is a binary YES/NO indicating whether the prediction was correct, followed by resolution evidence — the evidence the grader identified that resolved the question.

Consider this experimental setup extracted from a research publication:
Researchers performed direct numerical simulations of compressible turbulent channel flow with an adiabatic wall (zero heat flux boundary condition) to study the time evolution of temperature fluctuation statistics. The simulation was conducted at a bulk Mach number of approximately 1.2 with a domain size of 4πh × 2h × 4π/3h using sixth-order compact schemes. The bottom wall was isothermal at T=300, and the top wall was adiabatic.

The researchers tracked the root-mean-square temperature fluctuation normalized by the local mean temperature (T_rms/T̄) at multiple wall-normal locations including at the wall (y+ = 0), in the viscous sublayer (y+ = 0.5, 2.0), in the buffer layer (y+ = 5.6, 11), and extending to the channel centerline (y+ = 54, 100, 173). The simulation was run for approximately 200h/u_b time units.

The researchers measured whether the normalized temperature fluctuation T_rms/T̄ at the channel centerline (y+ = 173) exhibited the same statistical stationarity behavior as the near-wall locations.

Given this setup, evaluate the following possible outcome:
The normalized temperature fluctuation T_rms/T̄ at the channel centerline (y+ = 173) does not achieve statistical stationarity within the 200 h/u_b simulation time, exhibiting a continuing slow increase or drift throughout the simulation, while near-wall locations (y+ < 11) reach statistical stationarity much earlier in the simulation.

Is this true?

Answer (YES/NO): YES